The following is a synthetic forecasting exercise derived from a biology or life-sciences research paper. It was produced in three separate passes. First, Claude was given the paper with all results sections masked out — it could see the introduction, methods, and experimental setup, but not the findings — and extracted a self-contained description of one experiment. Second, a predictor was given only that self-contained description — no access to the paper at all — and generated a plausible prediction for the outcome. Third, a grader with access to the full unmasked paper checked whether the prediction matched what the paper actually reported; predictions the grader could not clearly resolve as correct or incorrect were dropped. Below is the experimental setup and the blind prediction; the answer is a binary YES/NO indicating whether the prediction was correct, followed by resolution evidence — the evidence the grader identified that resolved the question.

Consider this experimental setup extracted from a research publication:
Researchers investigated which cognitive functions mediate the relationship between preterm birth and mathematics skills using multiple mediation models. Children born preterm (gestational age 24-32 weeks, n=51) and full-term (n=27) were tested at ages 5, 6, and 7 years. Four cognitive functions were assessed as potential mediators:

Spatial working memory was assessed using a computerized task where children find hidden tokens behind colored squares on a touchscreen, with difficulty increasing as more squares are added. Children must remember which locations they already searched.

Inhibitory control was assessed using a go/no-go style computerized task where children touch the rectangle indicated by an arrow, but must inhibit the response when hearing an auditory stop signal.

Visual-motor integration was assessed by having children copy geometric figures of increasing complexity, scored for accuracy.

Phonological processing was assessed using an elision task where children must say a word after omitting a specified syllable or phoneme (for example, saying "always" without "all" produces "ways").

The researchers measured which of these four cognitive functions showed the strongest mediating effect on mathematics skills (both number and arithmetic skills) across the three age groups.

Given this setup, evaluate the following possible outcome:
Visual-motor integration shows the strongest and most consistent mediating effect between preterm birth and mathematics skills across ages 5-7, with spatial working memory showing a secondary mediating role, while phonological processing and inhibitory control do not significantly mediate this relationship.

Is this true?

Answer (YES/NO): NO